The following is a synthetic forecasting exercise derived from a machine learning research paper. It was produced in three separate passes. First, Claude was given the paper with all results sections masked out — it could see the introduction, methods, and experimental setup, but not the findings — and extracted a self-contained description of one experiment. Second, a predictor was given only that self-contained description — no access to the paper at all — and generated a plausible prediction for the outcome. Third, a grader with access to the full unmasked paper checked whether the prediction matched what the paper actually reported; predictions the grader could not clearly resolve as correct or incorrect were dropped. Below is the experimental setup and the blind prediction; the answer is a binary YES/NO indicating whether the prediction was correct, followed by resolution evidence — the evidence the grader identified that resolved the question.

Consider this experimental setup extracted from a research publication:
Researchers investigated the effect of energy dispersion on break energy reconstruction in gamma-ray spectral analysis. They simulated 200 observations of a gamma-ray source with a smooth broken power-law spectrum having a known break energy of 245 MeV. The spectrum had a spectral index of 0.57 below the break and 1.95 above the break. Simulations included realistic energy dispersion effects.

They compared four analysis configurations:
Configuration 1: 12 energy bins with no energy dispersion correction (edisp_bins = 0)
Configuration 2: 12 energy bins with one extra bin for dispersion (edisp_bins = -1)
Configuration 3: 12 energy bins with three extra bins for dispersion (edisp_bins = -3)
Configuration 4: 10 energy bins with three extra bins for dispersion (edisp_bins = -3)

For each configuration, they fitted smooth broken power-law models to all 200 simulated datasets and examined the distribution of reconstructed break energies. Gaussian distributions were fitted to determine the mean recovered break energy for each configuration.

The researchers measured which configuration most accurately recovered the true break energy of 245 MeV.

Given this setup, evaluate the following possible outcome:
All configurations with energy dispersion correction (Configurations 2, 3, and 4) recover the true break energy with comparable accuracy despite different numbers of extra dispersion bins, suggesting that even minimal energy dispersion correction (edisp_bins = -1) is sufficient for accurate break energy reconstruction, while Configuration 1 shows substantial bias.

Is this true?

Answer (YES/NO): NO